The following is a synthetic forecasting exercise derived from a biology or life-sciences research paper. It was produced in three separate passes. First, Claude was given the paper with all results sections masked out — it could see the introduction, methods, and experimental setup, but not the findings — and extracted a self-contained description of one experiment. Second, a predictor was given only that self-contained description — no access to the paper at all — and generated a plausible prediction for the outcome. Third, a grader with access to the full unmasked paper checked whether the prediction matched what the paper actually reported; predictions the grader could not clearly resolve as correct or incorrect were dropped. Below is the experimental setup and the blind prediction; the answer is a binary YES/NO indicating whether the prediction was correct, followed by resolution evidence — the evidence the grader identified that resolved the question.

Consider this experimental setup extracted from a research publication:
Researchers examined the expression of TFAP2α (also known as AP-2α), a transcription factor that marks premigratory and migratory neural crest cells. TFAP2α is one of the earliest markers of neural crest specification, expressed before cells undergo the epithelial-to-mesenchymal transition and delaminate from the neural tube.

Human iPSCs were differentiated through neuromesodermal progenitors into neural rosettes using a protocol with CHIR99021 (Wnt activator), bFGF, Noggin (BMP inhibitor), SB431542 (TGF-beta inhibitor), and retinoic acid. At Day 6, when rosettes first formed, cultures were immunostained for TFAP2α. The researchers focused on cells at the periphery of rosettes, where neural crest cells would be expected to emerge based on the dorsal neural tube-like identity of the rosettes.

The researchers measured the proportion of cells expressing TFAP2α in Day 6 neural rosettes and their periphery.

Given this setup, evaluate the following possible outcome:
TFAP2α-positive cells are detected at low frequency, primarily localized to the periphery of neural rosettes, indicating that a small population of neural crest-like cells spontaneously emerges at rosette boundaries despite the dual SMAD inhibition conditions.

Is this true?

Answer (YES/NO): NO